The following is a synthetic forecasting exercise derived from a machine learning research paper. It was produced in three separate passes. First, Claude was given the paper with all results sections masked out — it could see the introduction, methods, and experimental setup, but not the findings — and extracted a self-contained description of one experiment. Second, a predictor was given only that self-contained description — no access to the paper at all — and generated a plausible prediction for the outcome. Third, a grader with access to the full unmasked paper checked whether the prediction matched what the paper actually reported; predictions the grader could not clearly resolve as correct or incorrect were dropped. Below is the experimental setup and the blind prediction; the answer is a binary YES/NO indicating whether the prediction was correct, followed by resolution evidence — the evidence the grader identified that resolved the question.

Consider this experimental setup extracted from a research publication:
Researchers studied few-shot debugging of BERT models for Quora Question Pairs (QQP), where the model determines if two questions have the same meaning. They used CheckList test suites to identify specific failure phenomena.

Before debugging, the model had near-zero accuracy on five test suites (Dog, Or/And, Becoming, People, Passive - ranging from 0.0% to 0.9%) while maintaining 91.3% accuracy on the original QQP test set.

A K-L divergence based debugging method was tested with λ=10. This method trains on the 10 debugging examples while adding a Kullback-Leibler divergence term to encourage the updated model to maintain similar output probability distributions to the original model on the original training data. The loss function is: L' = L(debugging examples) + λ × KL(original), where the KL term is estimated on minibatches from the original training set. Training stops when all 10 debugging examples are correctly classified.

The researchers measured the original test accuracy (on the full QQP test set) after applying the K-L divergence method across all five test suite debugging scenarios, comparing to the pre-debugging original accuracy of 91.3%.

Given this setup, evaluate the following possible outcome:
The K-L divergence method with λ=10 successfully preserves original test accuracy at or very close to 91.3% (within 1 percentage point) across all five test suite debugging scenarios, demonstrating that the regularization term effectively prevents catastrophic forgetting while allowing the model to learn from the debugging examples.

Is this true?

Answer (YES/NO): YES